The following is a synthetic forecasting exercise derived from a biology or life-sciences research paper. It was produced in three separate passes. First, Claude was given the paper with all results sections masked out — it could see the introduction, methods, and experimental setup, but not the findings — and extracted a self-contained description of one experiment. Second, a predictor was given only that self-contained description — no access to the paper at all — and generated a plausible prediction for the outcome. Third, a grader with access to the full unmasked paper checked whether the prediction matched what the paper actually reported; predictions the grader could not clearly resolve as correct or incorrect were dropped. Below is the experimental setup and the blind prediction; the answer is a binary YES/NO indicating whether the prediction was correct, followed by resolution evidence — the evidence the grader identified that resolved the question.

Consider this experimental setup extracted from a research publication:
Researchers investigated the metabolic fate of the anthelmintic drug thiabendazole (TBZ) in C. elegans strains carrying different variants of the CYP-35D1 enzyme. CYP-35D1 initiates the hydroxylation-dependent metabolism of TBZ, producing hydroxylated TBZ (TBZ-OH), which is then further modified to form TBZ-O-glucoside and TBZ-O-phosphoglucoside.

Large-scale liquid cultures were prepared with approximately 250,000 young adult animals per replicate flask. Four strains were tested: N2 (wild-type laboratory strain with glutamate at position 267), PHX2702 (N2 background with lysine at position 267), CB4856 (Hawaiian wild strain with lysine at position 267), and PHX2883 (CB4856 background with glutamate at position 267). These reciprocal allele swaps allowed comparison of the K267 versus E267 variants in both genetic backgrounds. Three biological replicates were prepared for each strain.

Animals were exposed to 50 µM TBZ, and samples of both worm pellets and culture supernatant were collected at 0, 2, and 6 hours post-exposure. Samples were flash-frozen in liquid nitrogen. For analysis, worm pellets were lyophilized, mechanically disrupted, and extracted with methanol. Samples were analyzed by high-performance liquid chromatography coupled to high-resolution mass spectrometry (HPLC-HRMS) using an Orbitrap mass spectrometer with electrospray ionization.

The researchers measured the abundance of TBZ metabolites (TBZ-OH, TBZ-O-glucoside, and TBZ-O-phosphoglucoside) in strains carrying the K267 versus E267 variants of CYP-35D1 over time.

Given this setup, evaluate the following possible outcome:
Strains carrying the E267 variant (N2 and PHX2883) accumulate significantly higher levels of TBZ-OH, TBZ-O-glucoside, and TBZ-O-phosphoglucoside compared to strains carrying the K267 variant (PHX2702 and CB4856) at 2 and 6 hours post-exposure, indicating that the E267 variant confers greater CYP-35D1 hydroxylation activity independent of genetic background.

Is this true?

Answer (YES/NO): NO